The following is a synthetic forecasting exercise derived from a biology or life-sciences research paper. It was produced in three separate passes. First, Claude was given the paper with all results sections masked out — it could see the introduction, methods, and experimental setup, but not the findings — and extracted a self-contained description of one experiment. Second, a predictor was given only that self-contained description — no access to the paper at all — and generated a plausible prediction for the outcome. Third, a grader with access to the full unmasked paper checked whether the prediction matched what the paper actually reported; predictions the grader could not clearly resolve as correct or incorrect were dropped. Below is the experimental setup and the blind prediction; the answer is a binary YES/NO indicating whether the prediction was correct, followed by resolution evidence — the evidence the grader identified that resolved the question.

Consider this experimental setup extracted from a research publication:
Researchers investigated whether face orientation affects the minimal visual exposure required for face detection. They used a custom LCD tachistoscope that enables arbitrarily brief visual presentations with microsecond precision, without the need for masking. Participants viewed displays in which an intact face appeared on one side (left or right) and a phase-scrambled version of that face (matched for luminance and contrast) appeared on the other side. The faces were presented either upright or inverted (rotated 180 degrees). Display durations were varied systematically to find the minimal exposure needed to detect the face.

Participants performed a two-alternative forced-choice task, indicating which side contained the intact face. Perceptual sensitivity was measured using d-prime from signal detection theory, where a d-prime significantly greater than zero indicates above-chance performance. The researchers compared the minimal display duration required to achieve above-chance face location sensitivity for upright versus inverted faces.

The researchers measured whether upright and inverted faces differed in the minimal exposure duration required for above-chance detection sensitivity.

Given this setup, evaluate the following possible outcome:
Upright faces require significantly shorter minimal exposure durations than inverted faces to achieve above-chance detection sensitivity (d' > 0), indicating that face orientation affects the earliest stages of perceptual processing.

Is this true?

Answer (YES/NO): NO